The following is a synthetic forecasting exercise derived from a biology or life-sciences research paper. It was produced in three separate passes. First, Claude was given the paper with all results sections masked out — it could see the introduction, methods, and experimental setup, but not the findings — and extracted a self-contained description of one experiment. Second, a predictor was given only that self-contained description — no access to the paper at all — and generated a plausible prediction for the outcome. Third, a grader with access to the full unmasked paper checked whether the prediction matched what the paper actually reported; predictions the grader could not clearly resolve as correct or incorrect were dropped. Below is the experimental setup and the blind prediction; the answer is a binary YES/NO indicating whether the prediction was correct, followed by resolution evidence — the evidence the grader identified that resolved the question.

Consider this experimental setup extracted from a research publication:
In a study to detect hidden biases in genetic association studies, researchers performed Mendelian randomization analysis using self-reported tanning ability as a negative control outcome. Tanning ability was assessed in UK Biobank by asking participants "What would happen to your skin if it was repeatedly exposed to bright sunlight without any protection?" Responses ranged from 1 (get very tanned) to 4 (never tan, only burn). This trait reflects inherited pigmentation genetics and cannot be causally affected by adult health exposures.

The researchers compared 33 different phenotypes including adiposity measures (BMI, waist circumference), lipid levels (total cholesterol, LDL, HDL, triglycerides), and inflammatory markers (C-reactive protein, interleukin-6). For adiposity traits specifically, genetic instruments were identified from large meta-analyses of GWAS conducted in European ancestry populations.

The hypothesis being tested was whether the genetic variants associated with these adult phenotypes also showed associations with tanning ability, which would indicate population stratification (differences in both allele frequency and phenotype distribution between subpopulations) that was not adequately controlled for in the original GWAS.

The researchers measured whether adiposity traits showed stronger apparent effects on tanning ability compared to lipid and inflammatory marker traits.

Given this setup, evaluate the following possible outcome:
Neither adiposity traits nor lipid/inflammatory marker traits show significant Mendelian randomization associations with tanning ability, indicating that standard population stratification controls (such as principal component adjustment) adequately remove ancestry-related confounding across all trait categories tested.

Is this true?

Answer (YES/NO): NO